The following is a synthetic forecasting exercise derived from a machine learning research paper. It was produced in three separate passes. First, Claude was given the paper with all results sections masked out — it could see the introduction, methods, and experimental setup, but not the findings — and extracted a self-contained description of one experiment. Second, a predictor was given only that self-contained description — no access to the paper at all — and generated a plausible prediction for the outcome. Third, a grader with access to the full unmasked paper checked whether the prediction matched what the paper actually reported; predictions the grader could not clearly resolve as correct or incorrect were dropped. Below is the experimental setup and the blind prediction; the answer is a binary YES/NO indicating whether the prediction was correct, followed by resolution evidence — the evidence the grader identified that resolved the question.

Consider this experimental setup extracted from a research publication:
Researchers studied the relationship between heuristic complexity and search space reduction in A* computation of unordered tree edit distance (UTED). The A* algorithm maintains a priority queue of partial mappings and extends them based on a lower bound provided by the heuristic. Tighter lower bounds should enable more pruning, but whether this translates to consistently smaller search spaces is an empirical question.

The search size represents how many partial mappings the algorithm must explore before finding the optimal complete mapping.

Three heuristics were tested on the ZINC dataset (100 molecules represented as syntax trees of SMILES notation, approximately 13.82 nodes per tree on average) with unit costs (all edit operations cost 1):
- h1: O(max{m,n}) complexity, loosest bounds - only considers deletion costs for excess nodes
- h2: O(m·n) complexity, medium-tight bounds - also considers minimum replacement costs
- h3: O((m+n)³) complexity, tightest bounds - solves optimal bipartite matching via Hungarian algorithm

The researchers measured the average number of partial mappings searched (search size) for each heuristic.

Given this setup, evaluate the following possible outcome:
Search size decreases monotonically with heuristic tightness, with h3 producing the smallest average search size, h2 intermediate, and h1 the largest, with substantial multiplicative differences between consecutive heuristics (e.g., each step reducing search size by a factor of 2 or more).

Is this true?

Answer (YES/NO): YES